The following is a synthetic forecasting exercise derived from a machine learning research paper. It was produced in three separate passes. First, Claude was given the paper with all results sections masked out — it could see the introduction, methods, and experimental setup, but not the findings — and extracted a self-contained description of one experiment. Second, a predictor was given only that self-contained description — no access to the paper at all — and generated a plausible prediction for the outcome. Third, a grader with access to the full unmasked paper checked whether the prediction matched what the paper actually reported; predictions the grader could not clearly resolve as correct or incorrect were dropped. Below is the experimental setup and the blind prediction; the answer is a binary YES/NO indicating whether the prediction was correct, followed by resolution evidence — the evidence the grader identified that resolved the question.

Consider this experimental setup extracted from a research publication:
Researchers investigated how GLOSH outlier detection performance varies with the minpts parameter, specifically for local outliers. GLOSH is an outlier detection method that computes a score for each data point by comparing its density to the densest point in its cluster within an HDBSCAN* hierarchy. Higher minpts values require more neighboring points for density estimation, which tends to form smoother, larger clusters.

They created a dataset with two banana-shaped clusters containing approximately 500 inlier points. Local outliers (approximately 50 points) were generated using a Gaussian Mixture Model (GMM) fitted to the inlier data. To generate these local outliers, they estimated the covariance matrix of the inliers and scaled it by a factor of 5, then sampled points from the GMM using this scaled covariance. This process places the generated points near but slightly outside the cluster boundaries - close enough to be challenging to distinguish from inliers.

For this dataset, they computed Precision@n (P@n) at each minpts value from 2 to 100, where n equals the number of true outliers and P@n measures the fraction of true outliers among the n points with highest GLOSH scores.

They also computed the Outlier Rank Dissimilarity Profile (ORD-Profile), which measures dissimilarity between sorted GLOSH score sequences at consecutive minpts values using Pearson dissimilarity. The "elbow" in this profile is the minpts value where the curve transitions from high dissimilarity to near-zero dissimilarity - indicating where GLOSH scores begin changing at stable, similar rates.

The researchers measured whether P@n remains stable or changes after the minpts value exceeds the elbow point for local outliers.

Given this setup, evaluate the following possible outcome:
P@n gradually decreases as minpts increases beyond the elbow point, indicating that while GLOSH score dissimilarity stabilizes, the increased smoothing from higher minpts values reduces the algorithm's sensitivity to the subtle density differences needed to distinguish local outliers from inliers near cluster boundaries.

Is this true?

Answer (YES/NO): NO